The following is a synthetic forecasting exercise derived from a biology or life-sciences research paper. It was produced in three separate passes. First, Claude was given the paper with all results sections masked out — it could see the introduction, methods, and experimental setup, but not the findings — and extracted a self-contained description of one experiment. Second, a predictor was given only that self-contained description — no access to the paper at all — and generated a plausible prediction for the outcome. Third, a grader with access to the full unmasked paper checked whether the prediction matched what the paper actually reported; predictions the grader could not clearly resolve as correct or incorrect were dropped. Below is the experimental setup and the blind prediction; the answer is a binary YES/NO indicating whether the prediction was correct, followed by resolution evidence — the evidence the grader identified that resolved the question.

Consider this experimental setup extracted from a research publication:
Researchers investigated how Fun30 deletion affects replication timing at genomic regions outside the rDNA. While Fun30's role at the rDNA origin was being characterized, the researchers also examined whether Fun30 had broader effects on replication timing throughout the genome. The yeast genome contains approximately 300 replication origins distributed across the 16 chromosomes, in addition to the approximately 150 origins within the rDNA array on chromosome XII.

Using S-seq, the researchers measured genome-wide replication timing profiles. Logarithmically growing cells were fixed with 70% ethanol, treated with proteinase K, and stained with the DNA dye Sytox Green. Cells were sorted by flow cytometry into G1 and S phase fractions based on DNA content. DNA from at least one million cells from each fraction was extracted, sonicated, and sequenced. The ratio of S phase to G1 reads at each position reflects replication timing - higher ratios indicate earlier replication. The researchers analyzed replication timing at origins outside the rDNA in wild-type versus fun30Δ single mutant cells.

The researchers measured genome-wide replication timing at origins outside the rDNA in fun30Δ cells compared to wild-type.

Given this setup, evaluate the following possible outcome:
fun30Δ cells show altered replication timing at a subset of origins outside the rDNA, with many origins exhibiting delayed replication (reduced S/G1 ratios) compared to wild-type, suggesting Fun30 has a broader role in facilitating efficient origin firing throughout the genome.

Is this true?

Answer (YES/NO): NO